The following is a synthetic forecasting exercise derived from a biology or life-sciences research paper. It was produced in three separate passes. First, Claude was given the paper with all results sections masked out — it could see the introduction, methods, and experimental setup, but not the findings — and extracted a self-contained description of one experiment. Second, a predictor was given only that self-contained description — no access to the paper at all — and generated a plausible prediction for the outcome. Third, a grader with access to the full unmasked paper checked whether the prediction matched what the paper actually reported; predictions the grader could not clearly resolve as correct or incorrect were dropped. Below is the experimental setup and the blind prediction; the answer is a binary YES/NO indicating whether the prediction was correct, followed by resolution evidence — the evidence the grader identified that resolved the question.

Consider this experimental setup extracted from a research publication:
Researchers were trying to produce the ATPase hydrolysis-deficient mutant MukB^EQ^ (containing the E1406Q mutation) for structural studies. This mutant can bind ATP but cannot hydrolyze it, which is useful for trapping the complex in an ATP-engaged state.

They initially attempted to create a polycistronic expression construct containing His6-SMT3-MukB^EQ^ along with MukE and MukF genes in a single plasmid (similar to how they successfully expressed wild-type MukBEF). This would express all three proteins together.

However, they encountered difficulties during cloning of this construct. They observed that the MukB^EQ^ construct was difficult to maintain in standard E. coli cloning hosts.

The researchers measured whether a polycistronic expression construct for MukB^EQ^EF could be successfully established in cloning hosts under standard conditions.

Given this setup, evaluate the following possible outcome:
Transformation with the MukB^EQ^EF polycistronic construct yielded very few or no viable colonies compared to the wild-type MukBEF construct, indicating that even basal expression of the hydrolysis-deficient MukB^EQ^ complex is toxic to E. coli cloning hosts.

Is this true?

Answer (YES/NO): NO